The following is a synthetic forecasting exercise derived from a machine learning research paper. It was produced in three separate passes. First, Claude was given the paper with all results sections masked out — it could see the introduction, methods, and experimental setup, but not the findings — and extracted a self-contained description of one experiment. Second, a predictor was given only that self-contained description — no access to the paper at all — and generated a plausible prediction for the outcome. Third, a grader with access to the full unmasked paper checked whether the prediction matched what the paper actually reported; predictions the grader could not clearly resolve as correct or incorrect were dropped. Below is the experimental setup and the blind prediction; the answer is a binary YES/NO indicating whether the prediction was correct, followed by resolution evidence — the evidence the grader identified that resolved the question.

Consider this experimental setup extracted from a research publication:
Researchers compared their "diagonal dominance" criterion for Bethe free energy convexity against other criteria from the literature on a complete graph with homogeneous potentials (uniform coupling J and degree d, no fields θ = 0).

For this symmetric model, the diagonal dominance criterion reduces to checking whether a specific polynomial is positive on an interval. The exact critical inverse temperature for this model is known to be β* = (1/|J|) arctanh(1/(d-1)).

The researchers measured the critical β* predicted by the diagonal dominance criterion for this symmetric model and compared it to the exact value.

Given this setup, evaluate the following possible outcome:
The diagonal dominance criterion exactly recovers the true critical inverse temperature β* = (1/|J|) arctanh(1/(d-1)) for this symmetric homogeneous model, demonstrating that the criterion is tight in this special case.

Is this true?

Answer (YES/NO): NO